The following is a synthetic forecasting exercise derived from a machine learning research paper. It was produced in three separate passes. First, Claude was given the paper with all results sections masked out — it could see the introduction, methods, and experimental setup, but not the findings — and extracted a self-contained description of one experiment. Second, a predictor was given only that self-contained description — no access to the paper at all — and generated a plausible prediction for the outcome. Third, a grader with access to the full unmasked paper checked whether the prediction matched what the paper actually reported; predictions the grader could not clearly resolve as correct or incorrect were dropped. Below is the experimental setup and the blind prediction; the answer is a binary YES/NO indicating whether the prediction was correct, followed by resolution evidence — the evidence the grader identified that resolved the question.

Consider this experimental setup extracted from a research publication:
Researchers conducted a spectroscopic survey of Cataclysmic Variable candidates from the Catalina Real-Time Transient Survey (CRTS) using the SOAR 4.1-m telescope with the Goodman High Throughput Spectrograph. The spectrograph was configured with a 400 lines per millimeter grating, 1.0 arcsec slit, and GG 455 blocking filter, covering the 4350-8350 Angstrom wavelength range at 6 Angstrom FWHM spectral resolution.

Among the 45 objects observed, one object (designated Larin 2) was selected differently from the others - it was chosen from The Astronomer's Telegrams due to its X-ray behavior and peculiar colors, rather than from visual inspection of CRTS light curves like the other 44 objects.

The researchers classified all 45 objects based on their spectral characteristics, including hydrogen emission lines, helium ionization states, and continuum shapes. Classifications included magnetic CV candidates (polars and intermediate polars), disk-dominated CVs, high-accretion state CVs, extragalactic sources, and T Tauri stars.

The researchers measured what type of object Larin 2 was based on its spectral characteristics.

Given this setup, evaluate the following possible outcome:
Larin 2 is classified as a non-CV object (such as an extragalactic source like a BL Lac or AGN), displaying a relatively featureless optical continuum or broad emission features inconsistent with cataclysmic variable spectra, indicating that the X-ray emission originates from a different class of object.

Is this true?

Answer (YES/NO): NO